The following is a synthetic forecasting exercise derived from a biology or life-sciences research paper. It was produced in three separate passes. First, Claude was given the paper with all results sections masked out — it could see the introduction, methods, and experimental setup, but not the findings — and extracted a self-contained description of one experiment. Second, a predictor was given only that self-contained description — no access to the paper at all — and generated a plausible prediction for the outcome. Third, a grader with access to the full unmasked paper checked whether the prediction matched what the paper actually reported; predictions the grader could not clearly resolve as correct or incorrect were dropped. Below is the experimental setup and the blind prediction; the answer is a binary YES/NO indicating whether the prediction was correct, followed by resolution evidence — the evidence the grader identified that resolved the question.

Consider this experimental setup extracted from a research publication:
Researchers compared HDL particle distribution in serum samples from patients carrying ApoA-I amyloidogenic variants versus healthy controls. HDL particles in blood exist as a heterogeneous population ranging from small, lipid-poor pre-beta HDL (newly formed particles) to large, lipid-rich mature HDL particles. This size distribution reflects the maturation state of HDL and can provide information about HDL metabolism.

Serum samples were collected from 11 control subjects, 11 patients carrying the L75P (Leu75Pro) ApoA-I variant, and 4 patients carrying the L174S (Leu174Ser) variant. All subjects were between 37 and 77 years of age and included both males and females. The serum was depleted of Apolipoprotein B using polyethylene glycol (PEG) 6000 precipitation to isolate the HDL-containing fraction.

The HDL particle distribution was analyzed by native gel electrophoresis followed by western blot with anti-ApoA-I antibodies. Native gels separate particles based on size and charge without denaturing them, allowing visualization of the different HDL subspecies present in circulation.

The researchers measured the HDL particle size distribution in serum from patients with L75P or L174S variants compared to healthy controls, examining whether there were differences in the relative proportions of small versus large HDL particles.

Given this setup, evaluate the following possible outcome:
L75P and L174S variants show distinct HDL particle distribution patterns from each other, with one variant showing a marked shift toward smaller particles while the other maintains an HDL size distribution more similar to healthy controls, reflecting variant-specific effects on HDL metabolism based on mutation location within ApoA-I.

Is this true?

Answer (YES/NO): NO